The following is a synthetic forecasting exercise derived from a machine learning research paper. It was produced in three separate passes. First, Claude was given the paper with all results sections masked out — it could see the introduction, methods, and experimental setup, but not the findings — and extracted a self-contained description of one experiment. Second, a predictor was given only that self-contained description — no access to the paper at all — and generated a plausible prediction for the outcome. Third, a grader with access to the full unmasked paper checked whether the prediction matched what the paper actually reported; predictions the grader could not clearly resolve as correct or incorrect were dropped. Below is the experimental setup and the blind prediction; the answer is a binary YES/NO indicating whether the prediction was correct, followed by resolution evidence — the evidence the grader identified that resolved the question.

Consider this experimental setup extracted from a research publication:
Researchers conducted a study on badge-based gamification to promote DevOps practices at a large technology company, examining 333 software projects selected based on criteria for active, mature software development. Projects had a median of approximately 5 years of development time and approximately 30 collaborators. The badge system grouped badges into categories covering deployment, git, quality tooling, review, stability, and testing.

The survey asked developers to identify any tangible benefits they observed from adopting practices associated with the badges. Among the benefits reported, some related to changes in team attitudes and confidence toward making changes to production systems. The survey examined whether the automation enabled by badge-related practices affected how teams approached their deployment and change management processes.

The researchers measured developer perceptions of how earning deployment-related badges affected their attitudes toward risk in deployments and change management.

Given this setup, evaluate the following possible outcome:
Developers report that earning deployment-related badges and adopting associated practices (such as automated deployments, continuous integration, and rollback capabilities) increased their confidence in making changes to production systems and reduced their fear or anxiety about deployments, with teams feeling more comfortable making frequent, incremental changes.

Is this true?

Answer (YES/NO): YES